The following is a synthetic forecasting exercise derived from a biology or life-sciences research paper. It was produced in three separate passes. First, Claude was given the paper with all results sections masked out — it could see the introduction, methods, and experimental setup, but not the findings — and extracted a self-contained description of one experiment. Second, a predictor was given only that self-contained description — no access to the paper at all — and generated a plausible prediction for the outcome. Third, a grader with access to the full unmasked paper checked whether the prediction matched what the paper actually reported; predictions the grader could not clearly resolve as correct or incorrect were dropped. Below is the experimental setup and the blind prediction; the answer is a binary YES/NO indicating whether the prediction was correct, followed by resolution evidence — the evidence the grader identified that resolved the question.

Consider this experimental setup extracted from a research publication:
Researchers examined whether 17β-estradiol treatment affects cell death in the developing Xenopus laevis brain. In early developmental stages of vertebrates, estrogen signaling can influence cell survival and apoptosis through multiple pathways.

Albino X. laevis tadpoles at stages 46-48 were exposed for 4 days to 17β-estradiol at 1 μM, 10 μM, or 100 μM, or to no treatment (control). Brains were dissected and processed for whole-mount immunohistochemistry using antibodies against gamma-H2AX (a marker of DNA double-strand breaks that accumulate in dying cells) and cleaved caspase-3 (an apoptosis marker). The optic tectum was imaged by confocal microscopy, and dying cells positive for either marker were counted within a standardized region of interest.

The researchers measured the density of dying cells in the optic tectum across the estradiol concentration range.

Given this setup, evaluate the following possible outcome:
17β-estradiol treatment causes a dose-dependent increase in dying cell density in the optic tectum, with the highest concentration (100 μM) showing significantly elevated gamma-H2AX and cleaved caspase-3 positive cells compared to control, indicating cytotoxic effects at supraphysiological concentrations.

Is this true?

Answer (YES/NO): NO